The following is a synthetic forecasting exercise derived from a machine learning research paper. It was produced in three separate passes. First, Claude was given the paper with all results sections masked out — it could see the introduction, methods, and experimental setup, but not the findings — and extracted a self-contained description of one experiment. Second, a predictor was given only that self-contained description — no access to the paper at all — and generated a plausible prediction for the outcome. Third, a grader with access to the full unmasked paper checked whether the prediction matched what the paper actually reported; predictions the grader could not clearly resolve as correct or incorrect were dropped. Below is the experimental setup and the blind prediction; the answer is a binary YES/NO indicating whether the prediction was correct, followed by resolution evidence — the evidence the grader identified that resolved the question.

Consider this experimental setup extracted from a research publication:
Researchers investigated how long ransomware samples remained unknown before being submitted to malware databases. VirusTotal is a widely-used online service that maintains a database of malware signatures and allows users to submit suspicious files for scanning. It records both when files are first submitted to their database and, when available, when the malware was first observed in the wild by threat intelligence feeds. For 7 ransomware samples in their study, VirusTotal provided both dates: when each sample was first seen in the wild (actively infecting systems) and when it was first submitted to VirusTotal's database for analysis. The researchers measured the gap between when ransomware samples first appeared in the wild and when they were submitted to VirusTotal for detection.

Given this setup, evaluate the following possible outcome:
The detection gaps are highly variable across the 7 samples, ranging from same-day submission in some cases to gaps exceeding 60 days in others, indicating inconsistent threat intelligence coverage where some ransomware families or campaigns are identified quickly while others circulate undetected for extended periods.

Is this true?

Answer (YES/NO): YES